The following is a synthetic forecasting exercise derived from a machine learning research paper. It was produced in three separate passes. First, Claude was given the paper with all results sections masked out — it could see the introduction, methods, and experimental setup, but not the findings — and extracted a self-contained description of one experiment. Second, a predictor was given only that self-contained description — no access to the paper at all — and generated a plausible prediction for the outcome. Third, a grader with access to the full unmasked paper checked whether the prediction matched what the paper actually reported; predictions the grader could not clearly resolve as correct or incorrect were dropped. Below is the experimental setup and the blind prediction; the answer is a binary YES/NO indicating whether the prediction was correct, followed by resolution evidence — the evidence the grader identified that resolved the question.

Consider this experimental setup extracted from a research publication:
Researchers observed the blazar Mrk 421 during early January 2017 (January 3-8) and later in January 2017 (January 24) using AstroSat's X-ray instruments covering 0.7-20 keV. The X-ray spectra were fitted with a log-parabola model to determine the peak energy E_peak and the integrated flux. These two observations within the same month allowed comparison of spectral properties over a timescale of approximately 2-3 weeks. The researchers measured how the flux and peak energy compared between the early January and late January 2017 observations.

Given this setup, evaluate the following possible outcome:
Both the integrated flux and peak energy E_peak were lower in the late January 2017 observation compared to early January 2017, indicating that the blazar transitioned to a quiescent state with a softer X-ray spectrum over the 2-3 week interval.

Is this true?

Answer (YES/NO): YES